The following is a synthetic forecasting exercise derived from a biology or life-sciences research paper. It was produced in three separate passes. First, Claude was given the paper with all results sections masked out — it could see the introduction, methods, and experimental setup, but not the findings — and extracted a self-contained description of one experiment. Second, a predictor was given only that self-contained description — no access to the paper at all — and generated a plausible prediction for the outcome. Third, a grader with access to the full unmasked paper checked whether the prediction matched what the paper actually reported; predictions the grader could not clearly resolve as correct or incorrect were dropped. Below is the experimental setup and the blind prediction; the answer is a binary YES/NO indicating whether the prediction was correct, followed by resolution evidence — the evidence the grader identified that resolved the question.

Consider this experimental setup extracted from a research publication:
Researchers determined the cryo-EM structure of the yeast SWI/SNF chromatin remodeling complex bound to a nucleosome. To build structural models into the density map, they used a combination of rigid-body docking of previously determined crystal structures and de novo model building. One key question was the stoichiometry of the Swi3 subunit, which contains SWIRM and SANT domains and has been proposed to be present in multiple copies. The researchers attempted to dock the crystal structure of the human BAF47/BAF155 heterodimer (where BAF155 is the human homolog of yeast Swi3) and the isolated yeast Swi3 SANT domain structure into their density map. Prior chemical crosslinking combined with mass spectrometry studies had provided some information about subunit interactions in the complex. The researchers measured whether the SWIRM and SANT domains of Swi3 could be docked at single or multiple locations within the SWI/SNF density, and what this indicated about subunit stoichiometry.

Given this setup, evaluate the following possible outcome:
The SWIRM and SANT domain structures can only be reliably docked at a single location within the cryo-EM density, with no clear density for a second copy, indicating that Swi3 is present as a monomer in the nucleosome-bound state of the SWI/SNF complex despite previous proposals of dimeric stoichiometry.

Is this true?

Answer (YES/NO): NO